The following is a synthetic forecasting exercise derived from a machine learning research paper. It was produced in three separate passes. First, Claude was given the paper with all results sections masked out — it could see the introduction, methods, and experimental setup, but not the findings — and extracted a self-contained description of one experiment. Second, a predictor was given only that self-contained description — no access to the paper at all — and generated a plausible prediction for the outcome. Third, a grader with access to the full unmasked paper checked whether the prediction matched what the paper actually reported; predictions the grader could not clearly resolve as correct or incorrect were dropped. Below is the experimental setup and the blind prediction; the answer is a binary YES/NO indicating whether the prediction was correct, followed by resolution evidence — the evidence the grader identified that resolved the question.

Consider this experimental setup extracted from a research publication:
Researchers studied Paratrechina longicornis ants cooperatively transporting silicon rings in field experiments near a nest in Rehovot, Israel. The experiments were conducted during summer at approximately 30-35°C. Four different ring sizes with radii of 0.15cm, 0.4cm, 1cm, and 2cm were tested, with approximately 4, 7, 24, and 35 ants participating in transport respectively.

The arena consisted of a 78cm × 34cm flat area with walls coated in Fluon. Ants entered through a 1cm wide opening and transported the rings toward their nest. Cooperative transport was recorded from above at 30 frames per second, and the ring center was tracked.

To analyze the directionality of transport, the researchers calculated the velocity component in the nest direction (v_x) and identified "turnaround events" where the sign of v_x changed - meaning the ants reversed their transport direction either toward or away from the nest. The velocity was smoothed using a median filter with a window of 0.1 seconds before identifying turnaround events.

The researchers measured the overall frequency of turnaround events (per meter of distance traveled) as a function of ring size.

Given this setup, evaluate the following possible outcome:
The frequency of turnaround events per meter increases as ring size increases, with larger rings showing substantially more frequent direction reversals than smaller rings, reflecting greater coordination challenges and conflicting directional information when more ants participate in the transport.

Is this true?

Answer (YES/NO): NO